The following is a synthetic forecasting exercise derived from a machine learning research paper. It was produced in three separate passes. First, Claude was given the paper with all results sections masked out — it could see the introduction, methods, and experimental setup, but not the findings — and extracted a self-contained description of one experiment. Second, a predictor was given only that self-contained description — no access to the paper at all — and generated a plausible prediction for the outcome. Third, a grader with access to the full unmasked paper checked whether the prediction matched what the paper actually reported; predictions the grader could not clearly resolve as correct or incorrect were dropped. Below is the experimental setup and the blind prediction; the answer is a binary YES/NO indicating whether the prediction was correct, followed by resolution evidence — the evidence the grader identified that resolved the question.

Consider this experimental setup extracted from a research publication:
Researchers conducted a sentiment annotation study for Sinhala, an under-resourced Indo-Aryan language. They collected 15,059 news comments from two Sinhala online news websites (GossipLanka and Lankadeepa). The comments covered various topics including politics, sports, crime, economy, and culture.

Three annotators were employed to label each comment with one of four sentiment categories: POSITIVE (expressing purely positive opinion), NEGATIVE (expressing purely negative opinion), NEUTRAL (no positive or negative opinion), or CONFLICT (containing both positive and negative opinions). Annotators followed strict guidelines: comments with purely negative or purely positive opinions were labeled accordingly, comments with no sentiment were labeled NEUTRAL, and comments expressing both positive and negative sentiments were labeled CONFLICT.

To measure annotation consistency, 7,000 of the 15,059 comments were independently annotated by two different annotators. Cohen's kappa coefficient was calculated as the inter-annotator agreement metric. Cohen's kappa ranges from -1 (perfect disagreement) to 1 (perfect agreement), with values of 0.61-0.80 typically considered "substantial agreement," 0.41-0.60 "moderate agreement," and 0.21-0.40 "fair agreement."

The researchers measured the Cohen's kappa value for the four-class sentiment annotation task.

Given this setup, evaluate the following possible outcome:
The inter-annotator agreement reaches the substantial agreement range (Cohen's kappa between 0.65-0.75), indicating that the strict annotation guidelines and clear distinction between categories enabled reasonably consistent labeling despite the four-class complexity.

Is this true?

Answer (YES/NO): YES